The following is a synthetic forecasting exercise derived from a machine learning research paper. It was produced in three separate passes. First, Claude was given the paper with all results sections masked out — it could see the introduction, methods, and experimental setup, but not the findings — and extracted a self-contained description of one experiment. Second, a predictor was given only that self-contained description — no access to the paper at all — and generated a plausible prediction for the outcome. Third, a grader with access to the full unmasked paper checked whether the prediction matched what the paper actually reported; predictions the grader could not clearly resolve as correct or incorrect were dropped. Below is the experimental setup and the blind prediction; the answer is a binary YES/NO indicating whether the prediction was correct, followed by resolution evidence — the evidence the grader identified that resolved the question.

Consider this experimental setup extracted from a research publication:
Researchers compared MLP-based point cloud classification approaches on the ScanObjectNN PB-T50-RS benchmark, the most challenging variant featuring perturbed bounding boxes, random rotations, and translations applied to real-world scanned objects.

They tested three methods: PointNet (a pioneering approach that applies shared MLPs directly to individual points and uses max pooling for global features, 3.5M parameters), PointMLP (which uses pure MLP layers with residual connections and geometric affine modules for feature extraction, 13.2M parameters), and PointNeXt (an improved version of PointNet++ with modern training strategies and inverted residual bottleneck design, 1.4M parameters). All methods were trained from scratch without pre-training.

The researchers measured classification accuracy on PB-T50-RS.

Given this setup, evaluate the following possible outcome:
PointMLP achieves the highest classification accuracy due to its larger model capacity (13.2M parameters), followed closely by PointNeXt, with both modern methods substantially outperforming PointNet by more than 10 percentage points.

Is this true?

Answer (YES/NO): NO